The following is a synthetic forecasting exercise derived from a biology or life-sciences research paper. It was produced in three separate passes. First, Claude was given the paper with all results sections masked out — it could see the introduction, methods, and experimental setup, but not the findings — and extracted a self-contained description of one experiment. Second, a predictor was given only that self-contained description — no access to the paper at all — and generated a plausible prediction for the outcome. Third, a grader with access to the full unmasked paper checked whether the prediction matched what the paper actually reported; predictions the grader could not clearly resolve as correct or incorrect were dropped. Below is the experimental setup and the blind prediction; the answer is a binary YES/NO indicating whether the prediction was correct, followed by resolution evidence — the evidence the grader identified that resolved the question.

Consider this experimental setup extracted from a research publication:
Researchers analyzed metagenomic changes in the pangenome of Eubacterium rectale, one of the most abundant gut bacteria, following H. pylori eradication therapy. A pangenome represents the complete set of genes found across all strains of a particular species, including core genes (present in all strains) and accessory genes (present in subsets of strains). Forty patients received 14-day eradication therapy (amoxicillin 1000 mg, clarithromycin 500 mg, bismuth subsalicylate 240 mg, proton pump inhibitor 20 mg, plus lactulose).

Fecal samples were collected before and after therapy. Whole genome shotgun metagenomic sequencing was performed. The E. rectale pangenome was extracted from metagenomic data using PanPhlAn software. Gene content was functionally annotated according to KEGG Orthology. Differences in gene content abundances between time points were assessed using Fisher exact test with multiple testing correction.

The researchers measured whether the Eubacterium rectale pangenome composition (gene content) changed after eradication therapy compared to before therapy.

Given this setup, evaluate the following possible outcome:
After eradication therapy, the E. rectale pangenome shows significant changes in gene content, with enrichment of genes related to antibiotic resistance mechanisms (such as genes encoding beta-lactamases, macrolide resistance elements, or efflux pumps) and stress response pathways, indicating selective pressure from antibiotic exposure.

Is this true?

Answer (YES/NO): NO